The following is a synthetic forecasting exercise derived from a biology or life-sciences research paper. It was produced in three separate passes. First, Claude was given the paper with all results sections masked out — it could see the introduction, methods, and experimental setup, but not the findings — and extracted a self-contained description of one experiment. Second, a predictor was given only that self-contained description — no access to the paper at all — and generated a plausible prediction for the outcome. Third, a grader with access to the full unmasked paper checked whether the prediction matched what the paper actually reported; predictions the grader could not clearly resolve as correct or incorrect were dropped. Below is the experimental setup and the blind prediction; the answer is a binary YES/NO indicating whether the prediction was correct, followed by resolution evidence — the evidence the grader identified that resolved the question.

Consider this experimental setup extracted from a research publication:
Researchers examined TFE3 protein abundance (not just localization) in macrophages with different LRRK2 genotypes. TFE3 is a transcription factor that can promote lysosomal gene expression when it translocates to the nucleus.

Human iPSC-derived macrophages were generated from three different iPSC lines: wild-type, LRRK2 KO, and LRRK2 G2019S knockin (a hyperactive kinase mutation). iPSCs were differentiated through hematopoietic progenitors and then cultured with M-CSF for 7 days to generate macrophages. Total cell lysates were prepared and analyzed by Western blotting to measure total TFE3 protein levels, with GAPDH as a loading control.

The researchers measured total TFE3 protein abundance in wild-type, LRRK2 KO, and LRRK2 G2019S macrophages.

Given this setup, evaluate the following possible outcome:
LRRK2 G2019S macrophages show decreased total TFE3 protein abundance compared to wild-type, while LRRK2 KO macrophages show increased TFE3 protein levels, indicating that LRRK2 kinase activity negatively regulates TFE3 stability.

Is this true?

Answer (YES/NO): YES